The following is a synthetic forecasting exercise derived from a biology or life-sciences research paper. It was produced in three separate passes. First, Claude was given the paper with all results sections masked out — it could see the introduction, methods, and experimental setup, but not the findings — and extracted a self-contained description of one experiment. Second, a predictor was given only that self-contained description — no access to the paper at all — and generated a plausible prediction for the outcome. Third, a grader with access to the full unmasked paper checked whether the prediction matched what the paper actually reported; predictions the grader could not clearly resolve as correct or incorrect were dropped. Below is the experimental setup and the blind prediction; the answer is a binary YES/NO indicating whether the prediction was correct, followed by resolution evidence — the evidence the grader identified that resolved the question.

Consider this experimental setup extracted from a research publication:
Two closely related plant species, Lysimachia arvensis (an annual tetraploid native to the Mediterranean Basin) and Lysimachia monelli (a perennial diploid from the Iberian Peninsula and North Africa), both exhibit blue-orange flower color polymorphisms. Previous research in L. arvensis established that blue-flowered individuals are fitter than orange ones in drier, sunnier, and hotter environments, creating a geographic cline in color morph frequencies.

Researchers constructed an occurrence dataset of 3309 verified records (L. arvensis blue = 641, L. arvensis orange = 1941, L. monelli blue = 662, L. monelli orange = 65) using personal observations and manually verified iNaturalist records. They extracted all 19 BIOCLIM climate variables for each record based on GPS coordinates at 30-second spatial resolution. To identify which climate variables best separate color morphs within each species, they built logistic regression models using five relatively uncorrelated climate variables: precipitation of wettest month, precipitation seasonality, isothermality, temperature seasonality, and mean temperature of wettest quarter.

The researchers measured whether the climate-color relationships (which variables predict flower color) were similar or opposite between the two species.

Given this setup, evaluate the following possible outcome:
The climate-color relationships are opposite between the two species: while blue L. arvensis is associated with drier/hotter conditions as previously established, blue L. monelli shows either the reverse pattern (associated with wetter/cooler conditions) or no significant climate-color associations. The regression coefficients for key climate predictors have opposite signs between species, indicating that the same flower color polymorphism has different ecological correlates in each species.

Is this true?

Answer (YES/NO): NO